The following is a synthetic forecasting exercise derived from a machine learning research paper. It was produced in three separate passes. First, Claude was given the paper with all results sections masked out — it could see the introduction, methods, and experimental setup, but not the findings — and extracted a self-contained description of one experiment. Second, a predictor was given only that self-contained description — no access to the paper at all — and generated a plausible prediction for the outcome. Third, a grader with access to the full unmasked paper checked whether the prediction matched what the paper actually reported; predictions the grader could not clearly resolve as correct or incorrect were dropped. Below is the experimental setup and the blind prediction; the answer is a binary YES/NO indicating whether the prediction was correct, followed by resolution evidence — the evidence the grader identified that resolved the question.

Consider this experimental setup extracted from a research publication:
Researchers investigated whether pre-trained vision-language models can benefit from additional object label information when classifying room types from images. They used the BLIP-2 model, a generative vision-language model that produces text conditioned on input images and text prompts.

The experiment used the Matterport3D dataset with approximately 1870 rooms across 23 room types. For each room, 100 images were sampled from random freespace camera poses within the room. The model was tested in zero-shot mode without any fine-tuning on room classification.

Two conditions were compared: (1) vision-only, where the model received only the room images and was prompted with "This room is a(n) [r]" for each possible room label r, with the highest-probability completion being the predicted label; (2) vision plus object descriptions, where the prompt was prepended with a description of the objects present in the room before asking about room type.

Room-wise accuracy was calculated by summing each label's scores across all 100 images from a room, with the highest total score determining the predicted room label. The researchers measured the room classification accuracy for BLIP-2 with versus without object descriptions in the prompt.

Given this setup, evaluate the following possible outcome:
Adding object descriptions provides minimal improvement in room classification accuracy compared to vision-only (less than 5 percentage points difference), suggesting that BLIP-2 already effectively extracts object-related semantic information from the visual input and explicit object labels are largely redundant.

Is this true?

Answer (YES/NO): NO